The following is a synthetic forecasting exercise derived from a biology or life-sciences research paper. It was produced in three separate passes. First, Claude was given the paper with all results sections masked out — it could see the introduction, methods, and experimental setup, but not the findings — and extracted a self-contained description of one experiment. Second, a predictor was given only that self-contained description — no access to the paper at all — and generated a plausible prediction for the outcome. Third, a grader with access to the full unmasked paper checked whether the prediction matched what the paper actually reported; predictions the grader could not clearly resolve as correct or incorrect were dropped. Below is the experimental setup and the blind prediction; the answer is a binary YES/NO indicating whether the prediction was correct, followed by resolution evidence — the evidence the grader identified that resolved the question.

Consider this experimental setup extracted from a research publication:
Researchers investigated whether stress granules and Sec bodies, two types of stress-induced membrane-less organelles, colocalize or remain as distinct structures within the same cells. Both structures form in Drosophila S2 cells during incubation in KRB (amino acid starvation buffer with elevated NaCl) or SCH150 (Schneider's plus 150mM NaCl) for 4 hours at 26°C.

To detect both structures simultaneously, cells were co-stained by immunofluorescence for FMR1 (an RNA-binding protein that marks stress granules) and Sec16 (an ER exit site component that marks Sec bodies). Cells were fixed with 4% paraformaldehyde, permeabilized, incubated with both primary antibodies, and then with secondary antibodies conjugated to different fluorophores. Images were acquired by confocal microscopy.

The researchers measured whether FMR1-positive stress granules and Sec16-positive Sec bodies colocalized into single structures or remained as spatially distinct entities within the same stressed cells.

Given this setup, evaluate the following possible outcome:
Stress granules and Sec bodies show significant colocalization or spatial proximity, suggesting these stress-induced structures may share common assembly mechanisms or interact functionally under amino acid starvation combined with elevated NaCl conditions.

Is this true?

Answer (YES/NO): NO